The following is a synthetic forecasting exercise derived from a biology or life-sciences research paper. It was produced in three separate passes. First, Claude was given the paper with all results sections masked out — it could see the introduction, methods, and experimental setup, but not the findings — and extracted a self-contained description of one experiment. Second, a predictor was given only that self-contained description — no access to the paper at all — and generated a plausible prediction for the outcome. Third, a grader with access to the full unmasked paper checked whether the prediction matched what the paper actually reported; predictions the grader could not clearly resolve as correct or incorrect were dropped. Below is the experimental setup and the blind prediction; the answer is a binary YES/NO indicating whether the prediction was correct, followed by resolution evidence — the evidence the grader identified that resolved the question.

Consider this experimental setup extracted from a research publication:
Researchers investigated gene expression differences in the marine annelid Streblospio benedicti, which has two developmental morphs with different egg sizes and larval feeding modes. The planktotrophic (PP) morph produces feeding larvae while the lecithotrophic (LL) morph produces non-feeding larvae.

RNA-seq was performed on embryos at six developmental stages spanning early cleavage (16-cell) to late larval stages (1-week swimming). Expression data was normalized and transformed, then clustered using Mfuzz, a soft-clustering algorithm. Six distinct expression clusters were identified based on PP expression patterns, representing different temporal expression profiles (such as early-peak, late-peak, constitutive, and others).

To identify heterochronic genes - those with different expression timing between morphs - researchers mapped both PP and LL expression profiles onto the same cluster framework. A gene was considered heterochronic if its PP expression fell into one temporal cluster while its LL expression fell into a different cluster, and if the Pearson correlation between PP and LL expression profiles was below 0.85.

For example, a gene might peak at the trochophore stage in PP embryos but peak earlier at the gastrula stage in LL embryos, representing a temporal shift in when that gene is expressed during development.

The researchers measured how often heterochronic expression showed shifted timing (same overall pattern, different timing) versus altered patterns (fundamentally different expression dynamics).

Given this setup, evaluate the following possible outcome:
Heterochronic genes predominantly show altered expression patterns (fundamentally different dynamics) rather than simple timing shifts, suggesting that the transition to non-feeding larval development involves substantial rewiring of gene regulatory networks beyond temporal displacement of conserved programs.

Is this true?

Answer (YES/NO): NO